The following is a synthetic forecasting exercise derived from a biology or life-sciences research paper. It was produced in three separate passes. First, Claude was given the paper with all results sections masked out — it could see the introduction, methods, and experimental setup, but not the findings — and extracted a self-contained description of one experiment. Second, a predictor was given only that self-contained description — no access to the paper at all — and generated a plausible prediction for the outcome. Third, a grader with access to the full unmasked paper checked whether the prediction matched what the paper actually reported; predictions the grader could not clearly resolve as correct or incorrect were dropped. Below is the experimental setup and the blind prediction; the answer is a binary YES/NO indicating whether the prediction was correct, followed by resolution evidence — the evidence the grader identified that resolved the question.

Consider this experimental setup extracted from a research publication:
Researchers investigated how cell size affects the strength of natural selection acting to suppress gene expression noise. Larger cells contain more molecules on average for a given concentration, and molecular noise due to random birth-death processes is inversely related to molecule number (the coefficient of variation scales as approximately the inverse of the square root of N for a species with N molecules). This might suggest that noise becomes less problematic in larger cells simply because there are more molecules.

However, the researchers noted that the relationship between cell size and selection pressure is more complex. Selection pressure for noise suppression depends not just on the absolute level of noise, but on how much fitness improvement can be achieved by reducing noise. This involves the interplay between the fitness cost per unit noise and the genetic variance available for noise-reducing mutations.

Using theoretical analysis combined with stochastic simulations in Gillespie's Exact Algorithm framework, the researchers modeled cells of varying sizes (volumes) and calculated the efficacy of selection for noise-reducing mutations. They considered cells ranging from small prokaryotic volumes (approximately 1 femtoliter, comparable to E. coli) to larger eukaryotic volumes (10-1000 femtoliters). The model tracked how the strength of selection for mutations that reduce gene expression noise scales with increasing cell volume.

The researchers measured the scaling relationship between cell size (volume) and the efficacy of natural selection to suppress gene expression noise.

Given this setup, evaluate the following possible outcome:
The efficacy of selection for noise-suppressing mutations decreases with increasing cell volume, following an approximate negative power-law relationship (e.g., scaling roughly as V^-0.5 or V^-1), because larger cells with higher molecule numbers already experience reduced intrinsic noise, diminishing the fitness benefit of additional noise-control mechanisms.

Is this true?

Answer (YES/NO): NO